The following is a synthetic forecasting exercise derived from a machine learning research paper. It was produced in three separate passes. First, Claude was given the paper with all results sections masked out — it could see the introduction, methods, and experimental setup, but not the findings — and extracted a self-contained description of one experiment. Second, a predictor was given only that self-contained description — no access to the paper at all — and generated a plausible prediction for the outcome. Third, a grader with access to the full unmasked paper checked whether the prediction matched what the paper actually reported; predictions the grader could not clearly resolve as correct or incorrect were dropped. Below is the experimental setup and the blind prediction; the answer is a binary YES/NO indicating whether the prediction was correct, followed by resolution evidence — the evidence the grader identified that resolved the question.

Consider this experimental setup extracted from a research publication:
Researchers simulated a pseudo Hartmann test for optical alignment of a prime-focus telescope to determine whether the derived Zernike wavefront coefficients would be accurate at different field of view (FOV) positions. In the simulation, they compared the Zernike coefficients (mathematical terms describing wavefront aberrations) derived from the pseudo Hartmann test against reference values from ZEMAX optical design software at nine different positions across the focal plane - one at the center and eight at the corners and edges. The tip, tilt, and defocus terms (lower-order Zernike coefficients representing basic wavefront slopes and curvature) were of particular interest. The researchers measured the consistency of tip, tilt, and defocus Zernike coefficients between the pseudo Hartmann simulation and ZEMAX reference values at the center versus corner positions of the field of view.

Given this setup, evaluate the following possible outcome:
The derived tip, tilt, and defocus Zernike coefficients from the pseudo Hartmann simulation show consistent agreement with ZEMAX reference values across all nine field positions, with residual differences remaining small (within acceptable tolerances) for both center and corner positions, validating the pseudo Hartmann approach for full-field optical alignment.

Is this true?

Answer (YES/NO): NO